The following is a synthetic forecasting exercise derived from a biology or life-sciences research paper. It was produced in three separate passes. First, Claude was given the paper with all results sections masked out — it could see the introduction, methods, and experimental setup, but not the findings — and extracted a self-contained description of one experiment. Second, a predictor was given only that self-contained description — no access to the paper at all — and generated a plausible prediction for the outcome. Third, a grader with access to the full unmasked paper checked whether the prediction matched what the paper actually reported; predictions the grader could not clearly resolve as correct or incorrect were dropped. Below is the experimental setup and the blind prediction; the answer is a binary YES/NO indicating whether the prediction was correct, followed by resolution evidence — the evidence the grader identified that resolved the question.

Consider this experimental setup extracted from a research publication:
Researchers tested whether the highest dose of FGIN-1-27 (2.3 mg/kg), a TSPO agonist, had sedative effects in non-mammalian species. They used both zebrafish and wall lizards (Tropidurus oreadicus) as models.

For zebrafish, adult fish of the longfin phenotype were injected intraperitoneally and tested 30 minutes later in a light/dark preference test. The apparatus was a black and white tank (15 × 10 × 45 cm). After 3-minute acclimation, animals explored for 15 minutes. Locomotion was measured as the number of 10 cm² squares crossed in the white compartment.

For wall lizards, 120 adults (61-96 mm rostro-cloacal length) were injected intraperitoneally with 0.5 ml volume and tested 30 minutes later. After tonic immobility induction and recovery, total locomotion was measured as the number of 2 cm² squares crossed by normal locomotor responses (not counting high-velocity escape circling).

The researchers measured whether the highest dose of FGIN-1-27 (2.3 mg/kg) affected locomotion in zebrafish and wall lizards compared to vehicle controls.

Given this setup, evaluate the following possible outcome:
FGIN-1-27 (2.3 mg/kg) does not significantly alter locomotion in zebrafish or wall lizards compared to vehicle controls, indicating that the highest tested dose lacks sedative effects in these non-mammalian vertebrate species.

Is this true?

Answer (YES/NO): NO